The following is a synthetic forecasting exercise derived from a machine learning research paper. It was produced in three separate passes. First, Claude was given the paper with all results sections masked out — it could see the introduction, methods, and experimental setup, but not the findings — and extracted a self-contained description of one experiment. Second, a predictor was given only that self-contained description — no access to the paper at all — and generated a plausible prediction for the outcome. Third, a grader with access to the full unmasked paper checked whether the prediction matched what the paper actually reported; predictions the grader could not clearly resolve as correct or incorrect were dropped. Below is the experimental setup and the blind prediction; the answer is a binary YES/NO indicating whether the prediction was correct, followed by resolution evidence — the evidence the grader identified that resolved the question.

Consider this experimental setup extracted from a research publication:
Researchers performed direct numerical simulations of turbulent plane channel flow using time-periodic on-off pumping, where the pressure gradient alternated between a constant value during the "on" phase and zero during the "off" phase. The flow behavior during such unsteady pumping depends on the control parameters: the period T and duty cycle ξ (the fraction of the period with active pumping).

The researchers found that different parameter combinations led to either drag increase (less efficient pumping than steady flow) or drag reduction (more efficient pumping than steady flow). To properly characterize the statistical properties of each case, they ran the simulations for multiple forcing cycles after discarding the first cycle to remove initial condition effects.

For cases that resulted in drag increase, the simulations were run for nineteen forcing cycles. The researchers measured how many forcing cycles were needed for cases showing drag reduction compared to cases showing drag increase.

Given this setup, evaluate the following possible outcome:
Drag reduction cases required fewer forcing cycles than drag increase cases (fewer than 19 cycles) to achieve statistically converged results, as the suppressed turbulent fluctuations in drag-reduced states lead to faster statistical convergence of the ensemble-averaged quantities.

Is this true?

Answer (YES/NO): NO